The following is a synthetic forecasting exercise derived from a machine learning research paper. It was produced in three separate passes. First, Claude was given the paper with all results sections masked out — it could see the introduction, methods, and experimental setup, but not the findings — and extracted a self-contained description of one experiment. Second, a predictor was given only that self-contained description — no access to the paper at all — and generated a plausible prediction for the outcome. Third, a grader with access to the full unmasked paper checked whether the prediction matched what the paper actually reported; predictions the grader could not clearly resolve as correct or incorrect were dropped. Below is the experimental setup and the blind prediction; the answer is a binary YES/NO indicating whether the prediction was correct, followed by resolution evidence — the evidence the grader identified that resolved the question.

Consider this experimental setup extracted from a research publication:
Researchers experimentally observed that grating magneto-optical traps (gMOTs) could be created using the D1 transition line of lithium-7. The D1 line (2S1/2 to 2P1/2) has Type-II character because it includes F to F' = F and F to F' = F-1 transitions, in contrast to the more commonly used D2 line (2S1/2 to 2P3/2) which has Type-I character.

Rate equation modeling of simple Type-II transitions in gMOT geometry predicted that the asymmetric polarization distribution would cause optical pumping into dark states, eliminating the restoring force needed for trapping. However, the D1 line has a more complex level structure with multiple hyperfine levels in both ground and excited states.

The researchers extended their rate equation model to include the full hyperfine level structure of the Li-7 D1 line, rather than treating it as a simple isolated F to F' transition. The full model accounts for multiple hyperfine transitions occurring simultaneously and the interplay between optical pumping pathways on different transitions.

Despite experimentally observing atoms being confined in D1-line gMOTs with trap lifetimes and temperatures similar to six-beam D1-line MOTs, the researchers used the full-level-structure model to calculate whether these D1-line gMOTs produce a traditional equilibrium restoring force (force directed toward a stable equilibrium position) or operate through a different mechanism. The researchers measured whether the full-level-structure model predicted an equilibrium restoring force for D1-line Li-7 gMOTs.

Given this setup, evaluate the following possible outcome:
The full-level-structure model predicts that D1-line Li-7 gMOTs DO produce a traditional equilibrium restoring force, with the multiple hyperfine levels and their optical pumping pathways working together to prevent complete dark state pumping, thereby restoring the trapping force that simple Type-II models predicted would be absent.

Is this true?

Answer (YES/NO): NO